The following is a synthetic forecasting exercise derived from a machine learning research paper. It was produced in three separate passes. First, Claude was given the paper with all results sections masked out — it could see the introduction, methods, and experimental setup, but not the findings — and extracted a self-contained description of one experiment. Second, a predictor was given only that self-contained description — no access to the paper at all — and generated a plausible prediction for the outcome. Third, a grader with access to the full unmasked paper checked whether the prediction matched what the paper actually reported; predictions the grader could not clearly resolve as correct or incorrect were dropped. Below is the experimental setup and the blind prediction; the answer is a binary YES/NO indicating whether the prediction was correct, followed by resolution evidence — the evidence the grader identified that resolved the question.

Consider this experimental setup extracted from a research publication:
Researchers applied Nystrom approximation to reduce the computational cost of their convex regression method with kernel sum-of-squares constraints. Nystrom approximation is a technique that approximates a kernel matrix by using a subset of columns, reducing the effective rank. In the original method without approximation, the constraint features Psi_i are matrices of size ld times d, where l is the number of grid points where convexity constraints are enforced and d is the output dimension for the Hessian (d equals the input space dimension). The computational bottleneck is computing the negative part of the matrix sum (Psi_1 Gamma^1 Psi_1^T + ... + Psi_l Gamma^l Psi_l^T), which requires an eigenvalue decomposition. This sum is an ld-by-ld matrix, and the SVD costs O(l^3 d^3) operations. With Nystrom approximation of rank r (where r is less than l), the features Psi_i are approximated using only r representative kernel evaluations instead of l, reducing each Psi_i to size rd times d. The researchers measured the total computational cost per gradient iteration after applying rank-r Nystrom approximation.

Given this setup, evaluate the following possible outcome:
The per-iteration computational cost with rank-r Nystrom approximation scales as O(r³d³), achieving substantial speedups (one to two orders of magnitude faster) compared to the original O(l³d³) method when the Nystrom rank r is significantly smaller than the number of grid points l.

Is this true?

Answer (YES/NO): NO